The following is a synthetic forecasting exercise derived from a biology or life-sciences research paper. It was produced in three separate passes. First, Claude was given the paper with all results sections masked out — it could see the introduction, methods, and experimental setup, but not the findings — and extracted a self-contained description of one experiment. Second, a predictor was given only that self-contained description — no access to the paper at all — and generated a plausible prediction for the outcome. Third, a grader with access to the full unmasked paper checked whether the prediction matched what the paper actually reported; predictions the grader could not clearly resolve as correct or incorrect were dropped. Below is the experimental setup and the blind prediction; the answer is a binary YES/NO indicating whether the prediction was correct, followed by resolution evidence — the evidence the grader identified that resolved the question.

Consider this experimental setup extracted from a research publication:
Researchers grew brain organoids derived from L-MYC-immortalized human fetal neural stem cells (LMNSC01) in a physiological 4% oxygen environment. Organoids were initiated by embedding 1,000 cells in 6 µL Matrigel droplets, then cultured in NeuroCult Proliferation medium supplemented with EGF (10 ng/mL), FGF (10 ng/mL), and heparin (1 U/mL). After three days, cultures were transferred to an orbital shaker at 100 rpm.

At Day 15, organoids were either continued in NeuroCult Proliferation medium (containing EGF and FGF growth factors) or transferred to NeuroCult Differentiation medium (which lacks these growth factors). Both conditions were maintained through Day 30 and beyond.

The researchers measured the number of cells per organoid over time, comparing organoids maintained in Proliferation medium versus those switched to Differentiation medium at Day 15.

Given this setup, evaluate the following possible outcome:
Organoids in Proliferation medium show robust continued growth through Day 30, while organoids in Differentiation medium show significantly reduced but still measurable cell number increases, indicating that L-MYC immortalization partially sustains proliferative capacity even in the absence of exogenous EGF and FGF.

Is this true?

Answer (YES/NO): NO